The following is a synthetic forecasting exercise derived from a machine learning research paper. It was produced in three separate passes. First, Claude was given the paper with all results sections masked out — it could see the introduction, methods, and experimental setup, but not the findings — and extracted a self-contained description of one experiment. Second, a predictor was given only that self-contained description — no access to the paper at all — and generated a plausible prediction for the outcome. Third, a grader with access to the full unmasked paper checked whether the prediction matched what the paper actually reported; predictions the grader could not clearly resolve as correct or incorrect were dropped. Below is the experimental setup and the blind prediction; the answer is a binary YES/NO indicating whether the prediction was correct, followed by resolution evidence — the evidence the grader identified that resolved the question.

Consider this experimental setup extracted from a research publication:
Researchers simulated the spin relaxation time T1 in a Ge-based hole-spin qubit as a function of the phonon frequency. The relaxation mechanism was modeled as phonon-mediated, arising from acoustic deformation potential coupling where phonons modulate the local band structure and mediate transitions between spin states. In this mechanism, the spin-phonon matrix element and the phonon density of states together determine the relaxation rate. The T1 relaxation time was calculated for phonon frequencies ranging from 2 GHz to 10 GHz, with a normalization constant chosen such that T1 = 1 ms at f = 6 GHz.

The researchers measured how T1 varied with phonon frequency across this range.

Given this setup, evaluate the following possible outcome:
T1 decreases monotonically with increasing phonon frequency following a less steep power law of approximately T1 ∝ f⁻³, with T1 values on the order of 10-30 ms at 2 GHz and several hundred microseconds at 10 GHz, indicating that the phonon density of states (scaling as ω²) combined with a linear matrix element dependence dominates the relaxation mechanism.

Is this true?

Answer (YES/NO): NO